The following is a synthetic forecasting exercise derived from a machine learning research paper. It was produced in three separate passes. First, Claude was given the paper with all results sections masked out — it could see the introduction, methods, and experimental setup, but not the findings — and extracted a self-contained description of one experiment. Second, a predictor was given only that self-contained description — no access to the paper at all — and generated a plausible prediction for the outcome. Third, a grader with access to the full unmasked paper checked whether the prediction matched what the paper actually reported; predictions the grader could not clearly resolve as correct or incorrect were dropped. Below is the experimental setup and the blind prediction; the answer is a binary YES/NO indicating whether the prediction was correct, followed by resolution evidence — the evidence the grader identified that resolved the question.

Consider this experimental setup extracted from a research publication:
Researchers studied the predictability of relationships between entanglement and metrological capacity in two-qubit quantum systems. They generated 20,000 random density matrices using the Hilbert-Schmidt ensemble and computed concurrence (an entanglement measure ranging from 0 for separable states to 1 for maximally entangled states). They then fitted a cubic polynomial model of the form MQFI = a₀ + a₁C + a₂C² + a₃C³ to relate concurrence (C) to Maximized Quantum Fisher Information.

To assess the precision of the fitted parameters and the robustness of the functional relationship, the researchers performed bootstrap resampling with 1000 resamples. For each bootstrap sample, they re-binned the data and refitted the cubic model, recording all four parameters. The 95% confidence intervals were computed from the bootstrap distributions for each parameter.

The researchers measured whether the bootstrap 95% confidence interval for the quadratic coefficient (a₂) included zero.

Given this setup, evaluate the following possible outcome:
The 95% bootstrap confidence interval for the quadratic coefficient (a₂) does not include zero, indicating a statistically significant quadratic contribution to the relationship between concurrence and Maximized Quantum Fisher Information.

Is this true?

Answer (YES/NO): YES